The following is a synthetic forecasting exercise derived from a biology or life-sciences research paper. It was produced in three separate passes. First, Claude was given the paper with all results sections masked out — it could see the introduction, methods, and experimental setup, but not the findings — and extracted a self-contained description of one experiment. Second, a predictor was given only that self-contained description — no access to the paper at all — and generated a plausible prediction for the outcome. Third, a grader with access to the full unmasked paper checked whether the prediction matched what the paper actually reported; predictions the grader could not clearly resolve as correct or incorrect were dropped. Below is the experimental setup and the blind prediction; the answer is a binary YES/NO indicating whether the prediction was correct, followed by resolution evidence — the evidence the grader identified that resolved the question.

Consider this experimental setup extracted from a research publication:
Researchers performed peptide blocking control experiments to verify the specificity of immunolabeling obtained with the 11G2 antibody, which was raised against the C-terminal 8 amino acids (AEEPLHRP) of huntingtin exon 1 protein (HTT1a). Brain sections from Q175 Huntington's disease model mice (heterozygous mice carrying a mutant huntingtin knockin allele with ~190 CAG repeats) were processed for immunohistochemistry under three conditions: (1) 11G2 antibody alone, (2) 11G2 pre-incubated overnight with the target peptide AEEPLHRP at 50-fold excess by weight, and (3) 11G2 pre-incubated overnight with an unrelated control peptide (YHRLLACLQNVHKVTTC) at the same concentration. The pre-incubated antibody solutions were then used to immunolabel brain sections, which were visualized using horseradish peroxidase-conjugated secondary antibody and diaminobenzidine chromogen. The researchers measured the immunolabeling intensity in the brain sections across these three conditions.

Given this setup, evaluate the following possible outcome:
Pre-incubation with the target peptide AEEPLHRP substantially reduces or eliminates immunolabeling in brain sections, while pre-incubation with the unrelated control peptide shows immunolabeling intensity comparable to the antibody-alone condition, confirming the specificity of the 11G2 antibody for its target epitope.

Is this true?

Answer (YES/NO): YES